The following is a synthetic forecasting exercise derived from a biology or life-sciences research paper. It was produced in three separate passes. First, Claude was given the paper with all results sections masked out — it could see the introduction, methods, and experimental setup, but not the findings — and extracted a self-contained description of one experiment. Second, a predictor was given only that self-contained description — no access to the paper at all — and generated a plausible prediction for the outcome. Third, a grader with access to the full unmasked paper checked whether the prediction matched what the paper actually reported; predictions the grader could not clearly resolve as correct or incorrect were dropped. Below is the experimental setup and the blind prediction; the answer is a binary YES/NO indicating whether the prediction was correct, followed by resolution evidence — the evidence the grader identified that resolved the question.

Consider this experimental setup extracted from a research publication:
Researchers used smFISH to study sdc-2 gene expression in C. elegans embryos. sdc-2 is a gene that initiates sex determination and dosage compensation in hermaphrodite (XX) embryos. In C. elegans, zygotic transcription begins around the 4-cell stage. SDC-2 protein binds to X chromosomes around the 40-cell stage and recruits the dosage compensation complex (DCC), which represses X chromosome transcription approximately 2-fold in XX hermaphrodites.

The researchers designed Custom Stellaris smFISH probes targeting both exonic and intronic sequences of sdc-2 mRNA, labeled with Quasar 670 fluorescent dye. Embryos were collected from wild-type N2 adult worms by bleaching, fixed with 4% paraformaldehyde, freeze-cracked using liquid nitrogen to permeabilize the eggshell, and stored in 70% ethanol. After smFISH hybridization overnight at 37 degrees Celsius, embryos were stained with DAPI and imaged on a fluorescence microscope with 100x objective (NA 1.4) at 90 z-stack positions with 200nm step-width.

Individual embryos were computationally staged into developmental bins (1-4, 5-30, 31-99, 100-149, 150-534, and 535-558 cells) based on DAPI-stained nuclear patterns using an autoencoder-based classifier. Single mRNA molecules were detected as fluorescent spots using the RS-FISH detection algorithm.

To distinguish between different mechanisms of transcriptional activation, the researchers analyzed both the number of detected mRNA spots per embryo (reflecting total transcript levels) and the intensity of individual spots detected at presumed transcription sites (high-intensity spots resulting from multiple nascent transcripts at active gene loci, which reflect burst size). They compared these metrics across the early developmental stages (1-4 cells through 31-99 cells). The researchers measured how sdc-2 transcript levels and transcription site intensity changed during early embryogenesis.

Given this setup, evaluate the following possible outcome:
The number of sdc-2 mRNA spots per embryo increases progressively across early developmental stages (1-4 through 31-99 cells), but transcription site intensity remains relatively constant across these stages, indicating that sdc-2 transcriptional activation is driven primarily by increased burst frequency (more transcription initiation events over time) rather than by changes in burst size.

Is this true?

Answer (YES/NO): NO